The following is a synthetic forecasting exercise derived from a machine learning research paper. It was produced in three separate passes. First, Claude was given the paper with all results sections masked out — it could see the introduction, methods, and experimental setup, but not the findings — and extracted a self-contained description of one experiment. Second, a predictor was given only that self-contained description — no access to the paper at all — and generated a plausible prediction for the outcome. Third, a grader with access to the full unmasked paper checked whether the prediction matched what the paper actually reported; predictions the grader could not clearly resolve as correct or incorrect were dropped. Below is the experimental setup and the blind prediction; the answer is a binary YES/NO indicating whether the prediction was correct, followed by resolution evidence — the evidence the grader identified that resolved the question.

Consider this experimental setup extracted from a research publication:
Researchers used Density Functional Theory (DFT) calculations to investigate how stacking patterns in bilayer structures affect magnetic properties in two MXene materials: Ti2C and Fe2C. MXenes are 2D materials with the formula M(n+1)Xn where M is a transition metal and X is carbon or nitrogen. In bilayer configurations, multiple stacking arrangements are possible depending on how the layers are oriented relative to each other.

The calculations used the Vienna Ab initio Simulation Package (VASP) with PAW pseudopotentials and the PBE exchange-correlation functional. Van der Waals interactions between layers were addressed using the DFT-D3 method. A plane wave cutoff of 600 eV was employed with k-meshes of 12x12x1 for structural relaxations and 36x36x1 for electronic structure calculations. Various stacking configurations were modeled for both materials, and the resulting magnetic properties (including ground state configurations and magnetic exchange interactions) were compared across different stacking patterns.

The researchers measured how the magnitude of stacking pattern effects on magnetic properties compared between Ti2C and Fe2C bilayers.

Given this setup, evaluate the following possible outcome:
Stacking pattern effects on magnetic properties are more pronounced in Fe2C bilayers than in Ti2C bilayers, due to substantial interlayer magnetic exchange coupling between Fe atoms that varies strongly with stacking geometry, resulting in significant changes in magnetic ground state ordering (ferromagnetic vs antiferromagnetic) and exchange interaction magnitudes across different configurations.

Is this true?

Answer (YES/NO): YES